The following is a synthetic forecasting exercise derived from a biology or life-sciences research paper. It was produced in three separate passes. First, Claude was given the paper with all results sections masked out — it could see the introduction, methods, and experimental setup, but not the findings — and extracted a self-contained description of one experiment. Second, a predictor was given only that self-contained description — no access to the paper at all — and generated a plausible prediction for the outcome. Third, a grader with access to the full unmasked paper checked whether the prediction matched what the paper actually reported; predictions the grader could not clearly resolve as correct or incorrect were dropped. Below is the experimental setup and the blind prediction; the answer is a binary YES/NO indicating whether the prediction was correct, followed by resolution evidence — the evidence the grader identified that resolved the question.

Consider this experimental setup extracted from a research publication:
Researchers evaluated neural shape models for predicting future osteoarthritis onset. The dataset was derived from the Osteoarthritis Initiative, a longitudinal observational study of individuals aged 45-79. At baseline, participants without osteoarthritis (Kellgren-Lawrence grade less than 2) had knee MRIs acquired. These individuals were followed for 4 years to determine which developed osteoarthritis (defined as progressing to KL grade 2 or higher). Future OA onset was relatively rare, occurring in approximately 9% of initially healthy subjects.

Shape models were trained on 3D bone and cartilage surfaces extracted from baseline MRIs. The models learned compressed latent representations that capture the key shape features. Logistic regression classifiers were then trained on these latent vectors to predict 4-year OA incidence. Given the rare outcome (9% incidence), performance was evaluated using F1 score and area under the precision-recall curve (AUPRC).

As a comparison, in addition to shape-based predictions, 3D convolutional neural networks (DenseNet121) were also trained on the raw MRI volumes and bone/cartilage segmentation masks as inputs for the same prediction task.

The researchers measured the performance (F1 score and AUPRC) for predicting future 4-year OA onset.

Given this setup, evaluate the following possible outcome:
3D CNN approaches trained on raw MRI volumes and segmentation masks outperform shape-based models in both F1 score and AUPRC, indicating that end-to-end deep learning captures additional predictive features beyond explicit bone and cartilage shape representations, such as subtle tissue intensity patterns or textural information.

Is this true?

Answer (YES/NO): NO